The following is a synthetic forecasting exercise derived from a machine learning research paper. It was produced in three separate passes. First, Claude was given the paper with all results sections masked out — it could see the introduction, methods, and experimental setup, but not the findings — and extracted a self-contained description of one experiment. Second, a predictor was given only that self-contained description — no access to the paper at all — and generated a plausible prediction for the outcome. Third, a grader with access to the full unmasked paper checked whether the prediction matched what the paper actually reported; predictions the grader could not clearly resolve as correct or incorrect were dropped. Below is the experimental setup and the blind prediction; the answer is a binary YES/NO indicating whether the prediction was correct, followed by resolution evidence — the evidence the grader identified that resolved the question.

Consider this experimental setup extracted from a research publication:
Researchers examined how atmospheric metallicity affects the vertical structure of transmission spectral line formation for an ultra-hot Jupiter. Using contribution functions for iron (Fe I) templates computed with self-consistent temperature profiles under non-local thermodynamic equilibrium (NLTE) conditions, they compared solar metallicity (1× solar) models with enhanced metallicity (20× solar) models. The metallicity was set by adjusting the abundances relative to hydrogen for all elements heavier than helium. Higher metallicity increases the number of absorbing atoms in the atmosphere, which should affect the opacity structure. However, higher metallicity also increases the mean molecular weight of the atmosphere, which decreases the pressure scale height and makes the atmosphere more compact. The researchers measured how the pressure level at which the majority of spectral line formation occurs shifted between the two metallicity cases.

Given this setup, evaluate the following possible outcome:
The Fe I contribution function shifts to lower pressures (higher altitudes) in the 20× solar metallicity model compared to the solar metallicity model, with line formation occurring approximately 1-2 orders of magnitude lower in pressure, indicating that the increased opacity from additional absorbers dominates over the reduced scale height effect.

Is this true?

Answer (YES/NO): YES